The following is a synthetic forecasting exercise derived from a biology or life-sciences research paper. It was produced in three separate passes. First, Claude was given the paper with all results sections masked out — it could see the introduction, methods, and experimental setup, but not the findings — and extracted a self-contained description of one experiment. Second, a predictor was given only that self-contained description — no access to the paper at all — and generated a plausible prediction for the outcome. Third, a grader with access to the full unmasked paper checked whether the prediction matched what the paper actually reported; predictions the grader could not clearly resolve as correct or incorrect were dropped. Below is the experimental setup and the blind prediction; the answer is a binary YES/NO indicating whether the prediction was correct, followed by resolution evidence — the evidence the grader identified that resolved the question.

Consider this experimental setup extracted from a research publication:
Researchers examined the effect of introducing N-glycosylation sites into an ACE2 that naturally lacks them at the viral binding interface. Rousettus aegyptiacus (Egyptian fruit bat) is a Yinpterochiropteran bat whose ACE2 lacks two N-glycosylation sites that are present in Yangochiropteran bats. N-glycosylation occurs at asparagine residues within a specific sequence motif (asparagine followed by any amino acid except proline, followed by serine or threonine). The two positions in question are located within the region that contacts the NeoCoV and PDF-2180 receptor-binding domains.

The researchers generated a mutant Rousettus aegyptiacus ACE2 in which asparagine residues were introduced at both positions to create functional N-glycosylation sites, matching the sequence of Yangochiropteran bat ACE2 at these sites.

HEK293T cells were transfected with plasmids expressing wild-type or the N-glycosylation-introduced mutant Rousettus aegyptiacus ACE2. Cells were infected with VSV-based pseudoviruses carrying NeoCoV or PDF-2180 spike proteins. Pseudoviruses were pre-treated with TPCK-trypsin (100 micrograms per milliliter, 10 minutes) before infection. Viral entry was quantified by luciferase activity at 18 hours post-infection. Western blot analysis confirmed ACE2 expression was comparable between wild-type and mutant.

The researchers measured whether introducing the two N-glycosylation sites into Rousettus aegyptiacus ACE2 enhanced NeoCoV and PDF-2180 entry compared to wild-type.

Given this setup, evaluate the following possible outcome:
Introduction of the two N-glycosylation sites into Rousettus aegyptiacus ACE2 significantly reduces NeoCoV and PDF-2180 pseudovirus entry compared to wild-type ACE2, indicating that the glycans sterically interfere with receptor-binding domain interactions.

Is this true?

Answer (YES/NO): NO